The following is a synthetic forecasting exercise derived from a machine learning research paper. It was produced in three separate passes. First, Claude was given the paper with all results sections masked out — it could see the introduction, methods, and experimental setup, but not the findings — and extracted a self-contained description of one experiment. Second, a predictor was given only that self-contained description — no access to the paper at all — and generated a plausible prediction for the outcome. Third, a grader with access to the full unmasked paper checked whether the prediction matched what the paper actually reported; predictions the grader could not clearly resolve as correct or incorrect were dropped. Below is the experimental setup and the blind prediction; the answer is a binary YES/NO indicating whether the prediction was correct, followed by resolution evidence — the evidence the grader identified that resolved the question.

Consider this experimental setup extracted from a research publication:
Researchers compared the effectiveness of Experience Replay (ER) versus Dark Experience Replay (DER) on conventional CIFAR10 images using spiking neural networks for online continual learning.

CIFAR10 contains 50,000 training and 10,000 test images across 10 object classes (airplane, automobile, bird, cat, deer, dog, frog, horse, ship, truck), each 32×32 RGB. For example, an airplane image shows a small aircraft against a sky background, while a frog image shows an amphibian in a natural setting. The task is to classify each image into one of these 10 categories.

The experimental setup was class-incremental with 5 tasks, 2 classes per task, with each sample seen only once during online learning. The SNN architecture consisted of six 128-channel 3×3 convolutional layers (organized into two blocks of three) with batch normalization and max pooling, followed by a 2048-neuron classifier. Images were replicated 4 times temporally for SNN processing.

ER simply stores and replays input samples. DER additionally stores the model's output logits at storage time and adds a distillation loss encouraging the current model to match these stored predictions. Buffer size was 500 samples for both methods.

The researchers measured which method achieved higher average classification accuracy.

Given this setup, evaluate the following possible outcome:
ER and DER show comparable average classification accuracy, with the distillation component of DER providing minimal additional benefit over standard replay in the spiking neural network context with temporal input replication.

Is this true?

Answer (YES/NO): YES